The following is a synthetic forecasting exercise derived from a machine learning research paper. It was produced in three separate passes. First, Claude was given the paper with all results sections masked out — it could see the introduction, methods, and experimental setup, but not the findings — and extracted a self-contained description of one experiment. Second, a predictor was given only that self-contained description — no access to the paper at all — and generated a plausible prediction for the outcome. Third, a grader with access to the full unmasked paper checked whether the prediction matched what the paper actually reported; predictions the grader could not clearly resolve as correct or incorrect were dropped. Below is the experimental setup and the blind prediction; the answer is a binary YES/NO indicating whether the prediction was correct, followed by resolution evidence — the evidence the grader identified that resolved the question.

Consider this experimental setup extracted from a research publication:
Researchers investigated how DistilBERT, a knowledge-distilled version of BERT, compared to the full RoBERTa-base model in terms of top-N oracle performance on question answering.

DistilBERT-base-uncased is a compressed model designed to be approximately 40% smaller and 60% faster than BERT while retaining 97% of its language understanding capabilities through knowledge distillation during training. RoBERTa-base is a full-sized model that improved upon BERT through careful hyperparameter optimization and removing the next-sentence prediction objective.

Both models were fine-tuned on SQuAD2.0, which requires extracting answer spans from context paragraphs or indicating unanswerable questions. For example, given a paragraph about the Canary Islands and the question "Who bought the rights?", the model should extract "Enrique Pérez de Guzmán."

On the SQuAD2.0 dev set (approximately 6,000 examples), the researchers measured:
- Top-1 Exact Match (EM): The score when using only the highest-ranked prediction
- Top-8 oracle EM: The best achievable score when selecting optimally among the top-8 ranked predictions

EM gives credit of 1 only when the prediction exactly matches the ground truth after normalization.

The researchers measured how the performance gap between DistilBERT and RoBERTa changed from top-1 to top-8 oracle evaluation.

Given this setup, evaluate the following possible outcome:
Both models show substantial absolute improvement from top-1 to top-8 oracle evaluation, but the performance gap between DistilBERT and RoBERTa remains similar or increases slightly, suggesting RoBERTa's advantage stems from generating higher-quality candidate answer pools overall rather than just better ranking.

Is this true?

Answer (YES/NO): NO